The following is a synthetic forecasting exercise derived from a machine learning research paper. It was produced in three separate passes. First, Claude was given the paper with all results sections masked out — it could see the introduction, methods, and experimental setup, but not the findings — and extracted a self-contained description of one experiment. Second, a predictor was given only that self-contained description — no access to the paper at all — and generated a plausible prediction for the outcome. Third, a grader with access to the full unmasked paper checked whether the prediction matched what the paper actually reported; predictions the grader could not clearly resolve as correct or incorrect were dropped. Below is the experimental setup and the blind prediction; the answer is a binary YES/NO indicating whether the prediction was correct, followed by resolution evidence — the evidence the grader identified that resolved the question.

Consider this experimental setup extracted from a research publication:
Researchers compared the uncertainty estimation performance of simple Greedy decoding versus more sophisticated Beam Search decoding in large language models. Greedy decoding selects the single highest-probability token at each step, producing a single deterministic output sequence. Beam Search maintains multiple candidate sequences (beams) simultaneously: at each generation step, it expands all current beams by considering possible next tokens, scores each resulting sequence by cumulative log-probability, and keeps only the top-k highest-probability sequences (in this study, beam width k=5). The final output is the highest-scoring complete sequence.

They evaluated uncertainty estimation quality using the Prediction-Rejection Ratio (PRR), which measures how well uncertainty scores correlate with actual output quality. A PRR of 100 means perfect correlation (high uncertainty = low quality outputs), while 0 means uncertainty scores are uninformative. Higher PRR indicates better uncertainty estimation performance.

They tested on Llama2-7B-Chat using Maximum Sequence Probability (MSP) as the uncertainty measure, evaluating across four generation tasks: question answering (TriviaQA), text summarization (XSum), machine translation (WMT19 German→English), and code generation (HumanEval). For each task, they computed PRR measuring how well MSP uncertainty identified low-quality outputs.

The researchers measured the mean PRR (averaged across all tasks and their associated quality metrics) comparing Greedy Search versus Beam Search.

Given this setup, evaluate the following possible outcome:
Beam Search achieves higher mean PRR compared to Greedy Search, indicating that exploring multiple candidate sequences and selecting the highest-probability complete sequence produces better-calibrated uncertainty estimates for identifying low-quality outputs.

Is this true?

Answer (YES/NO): NO